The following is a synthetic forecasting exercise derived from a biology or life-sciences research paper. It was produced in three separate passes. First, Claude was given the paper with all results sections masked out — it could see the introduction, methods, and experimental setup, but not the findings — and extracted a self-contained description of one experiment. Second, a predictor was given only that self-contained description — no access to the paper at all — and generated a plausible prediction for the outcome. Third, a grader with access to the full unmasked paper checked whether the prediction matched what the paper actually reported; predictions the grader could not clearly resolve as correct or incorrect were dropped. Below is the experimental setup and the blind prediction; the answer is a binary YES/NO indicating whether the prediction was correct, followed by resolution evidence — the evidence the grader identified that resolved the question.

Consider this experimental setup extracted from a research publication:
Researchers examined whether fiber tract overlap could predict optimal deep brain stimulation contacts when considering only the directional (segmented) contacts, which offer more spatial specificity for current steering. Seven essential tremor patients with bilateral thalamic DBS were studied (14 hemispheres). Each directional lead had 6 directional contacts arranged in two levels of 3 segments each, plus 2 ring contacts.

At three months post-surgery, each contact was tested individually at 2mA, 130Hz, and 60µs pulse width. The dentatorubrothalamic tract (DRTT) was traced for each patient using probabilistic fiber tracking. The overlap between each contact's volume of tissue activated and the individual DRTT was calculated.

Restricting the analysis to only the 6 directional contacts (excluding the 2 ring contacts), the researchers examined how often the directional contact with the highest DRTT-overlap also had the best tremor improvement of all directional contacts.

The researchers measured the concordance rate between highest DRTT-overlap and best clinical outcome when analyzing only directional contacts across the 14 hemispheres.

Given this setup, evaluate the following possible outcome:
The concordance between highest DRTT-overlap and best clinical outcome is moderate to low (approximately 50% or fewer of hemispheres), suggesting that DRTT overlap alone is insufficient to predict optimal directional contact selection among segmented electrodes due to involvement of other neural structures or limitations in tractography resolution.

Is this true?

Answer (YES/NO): NO